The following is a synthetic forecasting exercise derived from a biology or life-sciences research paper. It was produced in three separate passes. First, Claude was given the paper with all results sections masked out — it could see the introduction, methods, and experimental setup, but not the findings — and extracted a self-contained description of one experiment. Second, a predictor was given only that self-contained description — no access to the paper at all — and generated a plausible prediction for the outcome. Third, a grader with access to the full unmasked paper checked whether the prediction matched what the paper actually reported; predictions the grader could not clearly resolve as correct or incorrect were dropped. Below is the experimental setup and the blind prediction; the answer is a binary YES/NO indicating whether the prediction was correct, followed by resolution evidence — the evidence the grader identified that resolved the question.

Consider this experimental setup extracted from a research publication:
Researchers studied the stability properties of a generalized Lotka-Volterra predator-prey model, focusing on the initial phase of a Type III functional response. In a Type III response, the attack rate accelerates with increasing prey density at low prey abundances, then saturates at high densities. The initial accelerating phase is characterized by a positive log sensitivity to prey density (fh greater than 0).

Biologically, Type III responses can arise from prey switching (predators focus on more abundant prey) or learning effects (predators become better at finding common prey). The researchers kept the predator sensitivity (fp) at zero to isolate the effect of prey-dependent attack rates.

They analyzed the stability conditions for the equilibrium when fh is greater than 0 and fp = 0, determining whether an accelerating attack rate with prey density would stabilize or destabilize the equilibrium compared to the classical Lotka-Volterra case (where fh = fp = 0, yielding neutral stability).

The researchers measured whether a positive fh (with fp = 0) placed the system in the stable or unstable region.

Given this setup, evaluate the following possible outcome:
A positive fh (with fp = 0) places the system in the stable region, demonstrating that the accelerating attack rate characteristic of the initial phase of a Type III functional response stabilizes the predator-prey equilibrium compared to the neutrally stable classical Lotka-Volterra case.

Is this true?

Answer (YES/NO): YES